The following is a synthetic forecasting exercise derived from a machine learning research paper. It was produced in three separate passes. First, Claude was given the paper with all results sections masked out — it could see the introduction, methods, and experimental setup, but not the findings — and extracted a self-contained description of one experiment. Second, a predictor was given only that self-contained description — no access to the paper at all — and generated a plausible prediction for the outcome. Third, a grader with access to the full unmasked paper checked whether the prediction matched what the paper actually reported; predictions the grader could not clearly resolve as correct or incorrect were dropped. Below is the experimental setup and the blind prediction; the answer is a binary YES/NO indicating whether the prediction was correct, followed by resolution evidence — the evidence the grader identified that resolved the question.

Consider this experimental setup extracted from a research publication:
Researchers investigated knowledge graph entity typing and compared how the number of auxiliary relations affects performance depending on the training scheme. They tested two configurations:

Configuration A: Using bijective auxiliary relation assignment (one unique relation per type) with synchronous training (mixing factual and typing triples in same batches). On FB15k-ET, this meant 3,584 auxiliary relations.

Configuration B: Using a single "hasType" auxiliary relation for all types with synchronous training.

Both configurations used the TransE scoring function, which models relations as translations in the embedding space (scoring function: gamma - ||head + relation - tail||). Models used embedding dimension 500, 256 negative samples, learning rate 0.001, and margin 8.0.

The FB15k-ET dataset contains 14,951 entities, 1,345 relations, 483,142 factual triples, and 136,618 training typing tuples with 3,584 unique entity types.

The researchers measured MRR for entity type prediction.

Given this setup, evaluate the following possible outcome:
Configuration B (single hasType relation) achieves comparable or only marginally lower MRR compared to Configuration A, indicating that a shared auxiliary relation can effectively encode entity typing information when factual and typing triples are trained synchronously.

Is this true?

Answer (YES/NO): NO